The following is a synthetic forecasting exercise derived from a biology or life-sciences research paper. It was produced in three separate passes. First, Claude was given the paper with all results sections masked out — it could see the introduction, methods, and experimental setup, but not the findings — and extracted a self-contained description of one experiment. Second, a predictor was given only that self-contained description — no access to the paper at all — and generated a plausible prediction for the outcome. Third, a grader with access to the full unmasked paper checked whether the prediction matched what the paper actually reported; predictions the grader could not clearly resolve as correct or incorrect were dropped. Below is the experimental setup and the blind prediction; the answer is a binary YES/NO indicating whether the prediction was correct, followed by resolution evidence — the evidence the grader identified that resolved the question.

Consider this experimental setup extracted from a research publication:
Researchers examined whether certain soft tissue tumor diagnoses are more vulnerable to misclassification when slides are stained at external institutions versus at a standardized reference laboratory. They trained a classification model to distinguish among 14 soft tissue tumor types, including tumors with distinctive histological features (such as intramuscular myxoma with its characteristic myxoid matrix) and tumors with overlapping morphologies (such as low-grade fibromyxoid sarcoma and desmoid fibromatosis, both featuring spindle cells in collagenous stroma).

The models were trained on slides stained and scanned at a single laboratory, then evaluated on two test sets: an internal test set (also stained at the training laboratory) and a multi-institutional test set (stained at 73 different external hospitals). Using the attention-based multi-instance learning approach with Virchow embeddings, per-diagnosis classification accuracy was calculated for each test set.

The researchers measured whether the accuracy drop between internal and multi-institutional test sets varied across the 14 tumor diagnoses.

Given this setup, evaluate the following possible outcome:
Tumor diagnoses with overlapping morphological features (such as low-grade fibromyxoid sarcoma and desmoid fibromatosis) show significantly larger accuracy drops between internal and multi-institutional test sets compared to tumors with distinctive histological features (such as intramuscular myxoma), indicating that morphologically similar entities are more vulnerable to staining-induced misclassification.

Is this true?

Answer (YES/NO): NO